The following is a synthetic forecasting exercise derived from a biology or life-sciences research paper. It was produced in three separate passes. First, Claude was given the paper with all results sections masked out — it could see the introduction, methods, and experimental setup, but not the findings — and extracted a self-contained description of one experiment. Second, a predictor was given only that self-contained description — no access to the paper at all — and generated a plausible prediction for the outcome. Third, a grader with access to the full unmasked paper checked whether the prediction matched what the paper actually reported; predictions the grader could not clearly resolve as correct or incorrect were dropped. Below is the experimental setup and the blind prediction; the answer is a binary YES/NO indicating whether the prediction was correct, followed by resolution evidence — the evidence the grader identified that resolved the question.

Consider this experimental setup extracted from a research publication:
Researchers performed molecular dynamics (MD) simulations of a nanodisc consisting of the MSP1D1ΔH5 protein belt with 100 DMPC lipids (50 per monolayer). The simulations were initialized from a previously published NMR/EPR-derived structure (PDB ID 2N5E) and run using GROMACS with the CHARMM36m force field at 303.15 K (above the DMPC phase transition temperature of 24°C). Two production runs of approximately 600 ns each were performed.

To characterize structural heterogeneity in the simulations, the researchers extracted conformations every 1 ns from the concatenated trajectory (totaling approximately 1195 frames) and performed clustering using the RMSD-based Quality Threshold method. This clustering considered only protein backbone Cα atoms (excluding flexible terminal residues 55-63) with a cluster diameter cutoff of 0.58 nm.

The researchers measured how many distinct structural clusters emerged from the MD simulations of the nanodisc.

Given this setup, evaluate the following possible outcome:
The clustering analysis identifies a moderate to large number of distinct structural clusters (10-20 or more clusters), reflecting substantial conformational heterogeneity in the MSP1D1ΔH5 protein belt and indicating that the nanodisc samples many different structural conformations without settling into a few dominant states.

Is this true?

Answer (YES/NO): NO